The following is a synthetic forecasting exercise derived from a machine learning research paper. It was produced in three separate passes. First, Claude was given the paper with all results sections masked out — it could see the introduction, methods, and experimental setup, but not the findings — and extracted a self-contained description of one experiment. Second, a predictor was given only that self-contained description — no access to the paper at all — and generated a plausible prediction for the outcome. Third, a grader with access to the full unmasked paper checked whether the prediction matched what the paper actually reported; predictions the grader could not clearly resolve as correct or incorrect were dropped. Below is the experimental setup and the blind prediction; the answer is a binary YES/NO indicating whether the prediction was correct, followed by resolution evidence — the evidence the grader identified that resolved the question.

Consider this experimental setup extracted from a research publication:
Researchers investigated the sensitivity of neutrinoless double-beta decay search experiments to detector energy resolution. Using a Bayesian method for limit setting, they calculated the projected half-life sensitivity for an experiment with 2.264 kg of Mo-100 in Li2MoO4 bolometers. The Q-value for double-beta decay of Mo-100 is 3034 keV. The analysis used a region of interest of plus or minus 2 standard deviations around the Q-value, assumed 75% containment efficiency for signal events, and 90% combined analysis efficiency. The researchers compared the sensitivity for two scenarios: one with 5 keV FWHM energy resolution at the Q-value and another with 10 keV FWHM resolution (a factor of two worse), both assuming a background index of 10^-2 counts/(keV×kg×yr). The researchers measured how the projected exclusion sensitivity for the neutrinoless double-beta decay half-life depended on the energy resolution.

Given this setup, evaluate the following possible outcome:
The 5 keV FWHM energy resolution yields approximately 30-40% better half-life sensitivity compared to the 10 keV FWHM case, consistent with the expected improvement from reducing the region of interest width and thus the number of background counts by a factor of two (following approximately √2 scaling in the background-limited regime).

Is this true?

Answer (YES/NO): NO